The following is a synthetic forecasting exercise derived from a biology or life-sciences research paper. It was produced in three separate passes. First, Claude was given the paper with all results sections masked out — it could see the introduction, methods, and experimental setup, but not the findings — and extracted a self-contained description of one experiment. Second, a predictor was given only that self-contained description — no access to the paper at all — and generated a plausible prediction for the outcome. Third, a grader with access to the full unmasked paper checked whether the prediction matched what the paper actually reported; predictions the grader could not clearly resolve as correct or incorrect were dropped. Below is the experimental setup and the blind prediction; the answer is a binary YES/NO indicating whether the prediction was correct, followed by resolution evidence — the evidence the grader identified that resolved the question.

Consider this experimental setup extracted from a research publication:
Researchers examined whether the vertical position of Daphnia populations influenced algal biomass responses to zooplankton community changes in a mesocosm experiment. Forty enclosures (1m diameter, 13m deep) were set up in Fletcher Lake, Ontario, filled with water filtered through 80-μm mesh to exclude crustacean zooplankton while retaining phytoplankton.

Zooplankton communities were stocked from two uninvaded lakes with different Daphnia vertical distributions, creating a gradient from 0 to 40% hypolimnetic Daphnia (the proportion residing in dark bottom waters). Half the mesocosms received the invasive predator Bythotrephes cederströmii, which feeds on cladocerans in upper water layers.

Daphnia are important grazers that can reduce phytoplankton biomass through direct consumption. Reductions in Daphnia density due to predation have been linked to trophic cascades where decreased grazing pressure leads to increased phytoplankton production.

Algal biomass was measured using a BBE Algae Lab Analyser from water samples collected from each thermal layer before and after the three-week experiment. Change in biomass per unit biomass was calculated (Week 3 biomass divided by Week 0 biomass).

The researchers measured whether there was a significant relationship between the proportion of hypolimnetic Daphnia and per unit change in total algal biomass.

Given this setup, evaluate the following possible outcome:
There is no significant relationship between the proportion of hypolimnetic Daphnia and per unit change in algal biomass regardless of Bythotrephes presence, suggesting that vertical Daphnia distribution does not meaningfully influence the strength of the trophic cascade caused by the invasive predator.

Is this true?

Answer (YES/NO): NO